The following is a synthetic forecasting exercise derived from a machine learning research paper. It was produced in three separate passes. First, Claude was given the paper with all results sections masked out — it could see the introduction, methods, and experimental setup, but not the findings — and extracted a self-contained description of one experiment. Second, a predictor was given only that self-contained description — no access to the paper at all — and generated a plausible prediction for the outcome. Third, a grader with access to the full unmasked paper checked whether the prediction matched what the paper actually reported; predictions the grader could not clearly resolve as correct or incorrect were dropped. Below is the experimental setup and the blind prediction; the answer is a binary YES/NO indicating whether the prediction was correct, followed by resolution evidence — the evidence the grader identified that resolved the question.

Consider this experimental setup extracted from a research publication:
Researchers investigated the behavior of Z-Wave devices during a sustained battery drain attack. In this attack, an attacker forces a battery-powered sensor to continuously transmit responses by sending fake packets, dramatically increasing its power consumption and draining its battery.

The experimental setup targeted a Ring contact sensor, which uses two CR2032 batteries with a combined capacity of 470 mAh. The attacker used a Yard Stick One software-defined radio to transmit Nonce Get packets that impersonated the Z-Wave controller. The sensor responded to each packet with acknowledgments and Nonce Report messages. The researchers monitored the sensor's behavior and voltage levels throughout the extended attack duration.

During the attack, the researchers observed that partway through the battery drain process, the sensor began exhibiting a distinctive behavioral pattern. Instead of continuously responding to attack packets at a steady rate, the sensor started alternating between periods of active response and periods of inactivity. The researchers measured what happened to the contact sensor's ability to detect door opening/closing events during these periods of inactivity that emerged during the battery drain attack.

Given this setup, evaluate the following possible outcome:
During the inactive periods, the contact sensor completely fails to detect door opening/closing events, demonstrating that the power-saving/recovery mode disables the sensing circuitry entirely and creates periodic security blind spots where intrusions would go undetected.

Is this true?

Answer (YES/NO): YES